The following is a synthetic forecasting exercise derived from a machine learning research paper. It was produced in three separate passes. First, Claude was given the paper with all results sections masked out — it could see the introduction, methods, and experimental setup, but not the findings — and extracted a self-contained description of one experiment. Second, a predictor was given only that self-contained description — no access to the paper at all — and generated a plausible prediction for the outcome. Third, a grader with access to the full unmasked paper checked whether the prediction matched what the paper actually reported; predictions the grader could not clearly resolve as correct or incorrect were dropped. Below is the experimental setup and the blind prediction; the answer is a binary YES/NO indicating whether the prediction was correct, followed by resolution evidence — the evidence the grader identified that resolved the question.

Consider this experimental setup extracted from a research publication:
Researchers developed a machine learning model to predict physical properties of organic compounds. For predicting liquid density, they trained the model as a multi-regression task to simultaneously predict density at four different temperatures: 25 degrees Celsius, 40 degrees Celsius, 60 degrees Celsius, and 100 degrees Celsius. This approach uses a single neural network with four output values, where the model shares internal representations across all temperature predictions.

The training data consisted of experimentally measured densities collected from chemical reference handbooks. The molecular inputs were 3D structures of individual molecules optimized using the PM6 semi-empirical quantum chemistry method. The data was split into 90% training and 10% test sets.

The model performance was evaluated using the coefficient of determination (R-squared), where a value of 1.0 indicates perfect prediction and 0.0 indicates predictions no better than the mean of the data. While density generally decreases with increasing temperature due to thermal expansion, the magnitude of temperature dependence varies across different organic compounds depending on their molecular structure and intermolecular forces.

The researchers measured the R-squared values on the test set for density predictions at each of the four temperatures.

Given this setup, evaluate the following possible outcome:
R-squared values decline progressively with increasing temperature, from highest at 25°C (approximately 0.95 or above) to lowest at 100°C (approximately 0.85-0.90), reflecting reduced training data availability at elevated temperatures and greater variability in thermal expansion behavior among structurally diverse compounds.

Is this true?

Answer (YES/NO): NO